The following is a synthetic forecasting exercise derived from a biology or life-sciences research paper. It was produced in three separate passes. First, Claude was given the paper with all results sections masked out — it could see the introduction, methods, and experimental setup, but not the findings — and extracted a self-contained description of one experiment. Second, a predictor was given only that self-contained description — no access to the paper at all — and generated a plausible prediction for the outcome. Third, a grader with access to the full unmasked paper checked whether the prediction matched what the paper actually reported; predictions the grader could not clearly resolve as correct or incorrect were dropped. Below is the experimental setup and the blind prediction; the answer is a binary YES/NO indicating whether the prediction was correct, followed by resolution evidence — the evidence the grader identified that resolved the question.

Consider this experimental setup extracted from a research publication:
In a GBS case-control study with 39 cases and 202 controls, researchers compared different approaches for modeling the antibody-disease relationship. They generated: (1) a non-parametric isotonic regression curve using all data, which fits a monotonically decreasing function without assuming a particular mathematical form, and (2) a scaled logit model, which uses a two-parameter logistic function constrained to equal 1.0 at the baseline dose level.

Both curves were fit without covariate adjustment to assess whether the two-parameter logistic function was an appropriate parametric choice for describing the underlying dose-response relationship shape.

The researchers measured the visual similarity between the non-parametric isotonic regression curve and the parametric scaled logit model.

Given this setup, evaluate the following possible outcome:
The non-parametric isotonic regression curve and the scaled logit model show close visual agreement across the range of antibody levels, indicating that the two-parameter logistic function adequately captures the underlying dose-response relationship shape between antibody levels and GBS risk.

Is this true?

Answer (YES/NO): YES